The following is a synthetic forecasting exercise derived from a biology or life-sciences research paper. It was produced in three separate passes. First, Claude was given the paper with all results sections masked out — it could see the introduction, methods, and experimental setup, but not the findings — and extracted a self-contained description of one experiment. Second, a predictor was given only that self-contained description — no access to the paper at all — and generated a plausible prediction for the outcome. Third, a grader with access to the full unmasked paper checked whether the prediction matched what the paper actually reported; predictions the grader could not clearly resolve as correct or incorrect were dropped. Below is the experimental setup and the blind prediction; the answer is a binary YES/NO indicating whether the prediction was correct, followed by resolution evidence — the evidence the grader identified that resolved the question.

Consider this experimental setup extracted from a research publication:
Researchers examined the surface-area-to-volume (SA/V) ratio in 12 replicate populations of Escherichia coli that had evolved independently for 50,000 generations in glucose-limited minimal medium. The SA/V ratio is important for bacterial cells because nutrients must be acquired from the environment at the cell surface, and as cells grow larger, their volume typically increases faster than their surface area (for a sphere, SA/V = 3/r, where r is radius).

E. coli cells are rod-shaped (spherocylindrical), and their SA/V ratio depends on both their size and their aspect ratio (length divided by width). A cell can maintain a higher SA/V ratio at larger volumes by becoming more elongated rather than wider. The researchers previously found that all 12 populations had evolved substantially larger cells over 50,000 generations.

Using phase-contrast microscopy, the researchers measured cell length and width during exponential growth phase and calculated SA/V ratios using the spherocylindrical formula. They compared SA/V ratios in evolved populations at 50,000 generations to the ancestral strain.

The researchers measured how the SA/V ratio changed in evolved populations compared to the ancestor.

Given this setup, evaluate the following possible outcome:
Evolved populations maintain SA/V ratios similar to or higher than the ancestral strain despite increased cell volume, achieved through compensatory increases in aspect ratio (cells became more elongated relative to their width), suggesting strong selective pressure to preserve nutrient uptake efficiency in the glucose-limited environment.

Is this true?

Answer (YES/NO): NO